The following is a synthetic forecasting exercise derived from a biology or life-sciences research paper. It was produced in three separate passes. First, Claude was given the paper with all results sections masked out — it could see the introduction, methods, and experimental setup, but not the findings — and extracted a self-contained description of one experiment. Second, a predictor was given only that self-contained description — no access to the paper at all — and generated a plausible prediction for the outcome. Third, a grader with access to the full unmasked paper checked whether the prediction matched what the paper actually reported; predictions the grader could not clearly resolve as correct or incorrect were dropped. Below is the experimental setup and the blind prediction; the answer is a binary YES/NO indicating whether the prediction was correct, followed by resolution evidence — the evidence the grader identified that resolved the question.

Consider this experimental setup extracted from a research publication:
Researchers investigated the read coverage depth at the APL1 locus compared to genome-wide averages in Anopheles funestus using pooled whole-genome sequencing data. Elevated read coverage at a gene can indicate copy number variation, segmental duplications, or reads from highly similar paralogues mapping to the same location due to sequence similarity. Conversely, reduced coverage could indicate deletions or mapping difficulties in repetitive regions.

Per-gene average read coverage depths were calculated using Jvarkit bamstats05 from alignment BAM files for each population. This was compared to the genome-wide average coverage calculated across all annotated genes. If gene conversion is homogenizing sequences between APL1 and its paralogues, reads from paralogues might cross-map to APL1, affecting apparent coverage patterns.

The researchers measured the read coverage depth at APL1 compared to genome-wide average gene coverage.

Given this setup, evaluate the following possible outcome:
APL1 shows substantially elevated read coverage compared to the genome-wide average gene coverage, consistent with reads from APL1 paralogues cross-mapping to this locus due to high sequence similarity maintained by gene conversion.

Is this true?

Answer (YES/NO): NO